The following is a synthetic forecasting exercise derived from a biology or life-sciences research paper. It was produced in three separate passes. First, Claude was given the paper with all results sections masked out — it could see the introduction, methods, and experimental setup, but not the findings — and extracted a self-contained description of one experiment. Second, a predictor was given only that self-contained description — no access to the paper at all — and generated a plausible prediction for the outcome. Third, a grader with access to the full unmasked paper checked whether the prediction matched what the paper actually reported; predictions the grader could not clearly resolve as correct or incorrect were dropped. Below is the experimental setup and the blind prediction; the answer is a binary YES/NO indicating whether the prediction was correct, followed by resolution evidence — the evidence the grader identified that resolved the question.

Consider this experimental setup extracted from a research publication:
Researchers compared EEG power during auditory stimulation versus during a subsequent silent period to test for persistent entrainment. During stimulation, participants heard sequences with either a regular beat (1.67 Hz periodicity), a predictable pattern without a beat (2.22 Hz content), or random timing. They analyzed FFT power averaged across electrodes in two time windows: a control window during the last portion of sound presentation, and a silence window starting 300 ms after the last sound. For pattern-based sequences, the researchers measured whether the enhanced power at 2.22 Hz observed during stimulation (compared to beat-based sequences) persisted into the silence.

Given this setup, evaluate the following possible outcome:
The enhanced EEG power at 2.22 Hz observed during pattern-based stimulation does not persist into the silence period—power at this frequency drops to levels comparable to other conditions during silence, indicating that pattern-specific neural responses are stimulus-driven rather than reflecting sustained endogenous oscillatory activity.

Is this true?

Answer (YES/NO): YES